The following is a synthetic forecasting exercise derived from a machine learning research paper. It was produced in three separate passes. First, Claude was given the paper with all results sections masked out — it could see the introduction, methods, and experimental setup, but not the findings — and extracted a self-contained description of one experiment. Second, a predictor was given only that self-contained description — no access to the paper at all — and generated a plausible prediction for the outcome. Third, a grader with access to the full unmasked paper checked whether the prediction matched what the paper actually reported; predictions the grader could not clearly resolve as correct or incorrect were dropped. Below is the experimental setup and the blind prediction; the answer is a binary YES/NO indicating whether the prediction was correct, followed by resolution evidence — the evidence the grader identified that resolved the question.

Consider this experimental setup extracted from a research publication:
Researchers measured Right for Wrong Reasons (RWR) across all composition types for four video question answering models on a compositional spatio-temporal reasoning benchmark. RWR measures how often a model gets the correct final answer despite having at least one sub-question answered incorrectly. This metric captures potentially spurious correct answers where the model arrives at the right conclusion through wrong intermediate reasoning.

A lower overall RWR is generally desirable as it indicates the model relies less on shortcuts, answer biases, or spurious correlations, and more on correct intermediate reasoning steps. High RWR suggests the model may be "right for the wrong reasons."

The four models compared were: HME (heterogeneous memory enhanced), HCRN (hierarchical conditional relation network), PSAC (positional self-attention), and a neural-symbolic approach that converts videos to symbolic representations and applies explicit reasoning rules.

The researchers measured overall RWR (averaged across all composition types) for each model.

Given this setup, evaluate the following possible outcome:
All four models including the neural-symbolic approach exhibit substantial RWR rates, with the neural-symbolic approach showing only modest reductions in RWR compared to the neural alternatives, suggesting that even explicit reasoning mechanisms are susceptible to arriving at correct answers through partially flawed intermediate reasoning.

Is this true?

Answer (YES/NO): NO